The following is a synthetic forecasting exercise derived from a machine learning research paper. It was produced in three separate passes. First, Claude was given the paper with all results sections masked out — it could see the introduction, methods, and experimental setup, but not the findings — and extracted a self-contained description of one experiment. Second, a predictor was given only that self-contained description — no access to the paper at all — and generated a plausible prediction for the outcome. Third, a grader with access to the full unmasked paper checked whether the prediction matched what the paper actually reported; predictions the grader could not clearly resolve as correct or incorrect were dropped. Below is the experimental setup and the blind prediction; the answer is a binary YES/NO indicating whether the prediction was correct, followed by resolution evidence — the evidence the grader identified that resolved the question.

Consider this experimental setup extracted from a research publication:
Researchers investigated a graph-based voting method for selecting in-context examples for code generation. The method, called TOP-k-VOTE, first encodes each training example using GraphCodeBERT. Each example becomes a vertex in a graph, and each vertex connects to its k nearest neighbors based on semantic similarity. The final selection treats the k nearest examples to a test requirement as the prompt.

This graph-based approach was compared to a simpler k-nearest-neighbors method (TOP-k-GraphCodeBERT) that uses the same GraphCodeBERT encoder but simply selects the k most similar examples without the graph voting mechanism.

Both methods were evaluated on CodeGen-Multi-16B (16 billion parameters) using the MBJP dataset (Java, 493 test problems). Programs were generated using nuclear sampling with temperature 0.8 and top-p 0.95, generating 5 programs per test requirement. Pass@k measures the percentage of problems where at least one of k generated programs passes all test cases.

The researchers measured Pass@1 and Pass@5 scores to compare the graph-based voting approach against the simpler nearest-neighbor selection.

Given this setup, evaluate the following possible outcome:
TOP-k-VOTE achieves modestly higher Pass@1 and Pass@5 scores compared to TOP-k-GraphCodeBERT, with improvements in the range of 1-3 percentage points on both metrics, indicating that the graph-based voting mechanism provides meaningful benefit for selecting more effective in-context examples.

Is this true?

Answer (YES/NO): NO